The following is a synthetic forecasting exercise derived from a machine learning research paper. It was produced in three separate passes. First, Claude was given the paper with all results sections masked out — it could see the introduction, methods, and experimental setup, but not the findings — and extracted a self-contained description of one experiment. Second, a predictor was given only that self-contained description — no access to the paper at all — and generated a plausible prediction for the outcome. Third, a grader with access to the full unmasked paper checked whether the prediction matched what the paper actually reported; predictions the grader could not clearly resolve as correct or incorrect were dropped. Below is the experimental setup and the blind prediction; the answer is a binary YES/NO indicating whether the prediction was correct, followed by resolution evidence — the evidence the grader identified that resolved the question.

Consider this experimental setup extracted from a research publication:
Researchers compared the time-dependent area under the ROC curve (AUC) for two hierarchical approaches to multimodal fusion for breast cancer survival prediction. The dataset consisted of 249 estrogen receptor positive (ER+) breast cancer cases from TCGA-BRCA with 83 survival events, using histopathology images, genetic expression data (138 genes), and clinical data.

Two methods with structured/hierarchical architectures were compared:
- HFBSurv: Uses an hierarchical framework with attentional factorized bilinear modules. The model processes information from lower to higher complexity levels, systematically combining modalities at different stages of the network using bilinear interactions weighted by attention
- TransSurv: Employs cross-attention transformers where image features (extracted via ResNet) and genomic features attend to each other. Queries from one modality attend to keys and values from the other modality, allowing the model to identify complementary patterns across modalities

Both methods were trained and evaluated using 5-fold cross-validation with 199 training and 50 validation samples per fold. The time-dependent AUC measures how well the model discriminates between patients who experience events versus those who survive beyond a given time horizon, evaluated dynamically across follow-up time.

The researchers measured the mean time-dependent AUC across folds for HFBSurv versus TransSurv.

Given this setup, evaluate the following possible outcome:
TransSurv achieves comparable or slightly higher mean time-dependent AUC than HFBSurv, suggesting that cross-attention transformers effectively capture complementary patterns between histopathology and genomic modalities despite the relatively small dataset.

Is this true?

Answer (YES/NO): NO